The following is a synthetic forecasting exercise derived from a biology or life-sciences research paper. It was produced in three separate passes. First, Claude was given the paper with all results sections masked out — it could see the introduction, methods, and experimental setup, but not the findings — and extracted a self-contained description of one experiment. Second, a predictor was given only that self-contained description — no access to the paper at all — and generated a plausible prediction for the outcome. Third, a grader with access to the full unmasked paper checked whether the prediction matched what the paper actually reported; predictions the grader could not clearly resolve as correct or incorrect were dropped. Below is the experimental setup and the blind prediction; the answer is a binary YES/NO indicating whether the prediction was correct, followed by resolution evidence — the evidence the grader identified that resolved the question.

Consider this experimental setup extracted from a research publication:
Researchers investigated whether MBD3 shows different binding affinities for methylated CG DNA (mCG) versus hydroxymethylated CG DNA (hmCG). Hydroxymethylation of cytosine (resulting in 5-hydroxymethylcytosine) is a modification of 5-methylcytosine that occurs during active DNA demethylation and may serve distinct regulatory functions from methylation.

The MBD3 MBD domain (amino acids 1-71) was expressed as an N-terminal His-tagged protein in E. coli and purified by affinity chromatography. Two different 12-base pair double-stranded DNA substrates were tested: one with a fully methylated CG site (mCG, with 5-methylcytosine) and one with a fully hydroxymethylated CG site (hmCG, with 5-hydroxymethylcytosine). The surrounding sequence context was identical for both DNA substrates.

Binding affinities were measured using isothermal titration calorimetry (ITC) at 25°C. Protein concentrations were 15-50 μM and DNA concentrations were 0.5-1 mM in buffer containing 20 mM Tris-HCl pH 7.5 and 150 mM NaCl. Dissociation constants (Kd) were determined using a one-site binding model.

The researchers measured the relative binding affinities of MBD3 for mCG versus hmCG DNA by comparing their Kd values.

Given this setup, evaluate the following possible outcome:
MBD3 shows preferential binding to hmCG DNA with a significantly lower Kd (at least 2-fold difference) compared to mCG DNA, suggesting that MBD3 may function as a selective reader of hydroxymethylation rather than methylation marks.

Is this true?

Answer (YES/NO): NO